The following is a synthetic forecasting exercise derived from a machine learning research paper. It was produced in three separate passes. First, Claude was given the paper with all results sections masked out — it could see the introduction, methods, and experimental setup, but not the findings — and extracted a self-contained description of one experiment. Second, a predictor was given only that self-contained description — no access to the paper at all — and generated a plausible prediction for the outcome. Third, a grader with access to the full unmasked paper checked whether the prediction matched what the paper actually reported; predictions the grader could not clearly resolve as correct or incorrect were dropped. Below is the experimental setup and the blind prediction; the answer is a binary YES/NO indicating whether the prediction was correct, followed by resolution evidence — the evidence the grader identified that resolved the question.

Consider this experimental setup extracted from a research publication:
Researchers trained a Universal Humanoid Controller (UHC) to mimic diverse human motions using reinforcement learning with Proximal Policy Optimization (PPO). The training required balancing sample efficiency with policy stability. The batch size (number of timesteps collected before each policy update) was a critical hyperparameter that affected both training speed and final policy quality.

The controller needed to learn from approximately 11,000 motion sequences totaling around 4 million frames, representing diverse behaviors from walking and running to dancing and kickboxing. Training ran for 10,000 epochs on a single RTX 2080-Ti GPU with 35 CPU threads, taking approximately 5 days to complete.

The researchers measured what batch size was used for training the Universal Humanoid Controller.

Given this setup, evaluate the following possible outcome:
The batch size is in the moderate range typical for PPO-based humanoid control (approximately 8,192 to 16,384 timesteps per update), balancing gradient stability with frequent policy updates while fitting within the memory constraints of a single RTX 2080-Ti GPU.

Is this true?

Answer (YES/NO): NO